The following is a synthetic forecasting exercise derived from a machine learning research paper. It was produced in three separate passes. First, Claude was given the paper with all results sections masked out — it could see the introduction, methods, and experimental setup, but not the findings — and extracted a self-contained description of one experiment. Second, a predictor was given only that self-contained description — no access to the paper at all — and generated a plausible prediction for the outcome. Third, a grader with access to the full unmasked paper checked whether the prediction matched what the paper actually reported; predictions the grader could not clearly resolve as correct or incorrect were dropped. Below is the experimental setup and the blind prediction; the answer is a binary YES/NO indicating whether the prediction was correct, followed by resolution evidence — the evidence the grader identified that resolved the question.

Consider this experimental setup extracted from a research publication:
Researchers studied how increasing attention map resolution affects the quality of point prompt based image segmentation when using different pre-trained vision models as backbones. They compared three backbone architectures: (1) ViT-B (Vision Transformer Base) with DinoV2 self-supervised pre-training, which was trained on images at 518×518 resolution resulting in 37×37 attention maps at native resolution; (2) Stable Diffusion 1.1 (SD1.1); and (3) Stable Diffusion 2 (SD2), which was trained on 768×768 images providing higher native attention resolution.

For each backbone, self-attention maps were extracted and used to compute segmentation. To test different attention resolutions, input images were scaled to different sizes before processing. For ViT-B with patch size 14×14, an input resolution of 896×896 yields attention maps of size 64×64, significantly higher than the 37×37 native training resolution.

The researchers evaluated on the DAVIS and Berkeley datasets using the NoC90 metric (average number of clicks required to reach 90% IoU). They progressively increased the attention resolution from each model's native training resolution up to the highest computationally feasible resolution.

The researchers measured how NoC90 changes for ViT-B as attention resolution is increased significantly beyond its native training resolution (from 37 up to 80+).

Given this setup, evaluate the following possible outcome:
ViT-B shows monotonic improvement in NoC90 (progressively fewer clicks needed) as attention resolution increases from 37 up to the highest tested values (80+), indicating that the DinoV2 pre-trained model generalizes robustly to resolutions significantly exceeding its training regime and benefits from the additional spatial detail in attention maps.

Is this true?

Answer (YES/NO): NO